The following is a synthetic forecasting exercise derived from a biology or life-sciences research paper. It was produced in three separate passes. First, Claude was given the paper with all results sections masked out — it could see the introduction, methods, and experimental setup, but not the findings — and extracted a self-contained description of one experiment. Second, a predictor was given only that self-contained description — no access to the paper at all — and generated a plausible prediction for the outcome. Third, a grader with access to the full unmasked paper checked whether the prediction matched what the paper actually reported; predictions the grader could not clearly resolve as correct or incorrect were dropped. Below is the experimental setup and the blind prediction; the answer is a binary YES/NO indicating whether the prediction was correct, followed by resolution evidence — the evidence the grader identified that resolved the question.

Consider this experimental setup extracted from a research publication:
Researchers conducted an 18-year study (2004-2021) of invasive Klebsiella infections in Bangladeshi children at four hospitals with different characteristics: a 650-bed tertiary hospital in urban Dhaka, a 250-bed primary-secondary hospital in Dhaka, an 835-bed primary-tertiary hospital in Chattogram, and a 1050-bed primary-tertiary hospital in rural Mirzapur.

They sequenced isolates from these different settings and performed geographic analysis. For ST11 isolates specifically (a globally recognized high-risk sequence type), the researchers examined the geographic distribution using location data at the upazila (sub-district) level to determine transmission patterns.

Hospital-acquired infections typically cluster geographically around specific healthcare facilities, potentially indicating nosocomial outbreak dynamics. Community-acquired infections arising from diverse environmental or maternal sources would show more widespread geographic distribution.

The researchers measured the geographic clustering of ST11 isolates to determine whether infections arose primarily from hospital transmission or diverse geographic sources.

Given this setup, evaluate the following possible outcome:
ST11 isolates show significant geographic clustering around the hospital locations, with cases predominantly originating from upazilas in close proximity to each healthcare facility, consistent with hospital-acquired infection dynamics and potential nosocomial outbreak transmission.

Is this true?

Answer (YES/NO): NO